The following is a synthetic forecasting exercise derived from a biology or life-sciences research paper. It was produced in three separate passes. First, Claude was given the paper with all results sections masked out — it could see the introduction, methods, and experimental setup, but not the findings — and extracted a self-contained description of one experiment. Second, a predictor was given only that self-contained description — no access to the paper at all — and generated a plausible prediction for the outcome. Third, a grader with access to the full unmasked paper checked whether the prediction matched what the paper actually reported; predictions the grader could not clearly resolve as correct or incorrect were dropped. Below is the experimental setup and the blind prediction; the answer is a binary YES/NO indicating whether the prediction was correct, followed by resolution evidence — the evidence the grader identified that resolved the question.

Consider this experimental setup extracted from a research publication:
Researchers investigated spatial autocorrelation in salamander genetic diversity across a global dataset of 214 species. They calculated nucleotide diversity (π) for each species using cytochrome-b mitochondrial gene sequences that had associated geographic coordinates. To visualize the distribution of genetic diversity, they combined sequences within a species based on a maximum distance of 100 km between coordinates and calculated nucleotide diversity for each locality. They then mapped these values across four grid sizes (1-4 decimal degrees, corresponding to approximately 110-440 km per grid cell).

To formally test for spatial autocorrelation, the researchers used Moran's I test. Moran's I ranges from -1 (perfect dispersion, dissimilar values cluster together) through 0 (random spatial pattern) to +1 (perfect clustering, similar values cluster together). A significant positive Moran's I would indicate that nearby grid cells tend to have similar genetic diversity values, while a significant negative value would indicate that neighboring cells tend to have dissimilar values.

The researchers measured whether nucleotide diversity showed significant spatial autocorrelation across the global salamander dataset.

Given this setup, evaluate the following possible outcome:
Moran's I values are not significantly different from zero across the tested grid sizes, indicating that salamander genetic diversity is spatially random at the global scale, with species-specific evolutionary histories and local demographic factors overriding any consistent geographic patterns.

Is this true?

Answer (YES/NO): NO